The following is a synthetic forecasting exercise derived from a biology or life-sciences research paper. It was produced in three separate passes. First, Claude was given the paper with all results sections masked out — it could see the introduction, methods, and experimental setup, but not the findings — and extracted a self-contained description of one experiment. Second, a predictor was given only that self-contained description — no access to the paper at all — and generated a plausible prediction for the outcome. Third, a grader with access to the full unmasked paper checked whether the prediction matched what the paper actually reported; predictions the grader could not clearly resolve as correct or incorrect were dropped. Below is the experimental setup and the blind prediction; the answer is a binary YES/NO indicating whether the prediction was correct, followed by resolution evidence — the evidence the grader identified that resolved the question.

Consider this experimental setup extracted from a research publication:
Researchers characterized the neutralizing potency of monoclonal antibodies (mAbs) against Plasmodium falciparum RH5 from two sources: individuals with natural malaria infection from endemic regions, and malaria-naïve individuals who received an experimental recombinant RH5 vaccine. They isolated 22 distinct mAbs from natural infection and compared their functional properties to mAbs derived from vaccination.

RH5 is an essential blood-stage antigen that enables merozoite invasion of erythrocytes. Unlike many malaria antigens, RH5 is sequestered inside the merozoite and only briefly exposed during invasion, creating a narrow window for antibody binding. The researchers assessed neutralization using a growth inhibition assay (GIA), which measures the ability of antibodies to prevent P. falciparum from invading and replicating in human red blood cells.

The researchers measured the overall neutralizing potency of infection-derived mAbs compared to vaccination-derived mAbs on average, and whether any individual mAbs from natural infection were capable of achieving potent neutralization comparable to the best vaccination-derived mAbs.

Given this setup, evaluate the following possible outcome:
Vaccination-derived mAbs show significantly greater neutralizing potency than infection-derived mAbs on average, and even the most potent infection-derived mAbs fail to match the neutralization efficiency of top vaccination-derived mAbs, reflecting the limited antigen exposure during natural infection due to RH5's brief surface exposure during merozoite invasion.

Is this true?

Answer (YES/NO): NO